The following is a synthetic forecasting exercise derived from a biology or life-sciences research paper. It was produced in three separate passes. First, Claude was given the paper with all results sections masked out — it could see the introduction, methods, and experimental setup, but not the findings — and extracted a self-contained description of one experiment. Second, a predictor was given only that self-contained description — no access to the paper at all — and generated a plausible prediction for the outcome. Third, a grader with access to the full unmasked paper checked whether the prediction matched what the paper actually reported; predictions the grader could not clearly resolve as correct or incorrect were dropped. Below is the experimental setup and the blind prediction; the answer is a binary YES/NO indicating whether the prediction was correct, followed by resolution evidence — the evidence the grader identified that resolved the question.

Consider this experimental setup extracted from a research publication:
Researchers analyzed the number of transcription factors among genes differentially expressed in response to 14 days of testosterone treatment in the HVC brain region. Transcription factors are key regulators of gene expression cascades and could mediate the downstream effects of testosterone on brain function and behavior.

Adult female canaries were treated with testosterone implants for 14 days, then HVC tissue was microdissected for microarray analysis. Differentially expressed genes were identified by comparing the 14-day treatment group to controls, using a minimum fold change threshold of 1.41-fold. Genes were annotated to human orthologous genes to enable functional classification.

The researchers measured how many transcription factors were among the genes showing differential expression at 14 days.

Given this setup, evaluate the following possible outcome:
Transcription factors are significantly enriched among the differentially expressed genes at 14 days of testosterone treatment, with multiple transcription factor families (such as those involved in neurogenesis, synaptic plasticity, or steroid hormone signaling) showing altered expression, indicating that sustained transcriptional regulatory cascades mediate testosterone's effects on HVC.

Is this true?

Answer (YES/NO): YES